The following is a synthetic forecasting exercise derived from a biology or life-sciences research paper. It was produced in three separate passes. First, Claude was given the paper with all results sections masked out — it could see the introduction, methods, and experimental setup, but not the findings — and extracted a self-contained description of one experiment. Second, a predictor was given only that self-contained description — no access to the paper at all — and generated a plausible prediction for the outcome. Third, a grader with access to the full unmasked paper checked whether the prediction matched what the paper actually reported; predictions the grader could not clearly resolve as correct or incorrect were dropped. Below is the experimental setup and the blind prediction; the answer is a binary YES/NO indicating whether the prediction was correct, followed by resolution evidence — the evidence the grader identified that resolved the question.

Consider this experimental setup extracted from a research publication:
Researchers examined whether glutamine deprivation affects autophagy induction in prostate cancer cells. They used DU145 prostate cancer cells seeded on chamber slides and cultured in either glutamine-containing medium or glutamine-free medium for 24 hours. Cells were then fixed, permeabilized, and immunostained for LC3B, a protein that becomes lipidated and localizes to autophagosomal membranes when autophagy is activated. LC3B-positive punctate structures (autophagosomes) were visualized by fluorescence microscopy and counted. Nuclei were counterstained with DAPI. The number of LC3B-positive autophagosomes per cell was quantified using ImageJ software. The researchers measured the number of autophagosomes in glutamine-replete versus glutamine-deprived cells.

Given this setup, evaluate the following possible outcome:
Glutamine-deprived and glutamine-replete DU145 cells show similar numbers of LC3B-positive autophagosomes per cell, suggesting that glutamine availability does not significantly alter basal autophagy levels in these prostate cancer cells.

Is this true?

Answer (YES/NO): YES